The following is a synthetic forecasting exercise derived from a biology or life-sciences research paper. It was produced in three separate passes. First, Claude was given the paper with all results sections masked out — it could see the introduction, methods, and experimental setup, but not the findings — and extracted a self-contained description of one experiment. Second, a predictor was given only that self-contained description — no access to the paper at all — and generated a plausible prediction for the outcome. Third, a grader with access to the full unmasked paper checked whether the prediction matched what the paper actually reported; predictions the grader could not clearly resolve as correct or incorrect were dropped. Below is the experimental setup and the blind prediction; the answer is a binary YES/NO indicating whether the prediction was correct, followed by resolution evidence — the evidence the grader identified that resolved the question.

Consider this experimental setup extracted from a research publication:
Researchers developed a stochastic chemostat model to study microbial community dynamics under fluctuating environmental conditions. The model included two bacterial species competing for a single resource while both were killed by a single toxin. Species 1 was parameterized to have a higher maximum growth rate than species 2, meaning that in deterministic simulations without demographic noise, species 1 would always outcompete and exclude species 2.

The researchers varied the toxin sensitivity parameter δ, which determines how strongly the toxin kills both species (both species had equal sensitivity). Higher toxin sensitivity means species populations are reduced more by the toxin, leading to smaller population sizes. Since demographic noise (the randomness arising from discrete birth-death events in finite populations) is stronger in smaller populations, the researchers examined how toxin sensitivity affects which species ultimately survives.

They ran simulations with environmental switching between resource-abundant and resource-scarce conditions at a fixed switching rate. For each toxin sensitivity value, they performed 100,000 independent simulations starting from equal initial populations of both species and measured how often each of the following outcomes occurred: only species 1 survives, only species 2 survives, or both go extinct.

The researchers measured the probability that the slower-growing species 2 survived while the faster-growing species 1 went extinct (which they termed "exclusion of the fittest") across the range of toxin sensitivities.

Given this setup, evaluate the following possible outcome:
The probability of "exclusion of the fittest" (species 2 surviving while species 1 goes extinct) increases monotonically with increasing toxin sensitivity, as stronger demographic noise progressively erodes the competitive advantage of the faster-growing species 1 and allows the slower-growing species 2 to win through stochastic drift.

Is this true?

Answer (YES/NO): NO